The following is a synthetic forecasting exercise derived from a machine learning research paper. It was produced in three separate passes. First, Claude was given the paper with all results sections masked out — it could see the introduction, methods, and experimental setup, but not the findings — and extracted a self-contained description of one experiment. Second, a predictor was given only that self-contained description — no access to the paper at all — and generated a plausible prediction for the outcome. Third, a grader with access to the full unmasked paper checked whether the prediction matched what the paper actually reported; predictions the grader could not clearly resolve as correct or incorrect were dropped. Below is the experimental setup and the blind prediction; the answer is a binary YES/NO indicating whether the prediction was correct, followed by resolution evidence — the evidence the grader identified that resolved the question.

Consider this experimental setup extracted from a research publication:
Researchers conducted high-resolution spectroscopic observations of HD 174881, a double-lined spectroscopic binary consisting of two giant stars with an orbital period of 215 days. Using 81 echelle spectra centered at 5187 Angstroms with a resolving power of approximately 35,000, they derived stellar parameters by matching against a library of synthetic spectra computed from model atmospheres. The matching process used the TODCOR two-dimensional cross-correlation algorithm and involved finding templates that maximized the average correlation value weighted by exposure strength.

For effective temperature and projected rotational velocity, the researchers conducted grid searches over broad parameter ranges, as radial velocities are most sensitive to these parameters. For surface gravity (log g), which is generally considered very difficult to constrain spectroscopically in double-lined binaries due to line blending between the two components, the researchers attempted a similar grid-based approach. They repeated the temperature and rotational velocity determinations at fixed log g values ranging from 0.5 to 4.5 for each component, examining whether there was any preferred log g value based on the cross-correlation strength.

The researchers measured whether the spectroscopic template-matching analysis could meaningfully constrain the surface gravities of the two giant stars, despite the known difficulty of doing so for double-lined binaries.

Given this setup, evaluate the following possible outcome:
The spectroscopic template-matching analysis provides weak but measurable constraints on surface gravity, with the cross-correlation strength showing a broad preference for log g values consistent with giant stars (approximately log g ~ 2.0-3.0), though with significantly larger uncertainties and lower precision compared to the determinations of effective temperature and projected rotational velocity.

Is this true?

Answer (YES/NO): NO